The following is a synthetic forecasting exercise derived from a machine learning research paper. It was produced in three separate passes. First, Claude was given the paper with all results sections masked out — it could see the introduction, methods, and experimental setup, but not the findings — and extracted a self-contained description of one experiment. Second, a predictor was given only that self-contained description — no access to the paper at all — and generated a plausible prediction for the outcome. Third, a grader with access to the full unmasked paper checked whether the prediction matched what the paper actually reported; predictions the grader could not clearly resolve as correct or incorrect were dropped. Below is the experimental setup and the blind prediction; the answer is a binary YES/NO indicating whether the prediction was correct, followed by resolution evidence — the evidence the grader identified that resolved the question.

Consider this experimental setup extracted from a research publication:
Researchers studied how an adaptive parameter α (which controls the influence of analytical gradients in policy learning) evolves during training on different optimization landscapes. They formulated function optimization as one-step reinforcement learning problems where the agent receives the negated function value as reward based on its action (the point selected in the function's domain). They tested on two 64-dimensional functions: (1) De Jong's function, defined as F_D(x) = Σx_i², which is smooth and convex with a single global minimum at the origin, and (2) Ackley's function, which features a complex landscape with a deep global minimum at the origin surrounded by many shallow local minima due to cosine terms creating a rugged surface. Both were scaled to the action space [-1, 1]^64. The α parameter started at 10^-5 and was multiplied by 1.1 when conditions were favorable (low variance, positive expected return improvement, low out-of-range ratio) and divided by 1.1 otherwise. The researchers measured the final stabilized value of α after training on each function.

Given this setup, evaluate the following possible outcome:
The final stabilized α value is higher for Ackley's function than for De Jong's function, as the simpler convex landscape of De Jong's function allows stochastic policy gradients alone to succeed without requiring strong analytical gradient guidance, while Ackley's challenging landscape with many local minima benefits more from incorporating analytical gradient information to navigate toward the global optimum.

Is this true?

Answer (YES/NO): NO